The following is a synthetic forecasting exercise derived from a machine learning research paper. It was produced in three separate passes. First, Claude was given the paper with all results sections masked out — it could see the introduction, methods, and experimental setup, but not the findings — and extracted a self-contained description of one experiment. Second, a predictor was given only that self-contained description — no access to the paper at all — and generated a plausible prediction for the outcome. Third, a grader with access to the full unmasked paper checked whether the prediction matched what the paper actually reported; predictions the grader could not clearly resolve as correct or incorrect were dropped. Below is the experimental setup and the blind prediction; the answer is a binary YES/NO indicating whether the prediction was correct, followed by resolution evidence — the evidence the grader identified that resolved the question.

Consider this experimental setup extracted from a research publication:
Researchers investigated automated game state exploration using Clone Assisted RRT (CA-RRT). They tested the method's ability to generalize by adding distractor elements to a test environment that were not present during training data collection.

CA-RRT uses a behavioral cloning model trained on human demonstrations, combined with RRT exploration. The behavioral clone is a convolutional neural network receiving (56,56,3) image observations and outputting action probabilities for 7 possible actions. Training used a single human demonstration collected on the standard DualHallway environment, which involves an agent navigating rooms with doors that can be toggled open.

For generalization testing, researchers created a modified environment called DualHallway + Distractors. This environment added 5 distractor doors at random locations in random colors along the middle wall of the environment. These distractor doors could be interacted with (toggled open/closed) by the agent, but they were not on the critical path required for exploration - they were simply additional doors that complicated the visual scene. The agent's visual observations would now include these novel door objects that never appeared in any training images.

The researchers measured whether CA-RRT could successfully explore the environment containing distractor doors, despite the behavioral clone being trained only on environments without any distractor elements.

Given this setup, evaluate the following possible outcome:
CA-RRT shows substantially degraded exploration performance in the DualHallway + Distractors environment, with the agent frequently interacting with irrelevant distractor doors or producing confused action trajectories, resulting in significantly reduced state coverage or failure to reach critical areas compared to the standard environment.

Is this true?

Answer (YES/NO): NO